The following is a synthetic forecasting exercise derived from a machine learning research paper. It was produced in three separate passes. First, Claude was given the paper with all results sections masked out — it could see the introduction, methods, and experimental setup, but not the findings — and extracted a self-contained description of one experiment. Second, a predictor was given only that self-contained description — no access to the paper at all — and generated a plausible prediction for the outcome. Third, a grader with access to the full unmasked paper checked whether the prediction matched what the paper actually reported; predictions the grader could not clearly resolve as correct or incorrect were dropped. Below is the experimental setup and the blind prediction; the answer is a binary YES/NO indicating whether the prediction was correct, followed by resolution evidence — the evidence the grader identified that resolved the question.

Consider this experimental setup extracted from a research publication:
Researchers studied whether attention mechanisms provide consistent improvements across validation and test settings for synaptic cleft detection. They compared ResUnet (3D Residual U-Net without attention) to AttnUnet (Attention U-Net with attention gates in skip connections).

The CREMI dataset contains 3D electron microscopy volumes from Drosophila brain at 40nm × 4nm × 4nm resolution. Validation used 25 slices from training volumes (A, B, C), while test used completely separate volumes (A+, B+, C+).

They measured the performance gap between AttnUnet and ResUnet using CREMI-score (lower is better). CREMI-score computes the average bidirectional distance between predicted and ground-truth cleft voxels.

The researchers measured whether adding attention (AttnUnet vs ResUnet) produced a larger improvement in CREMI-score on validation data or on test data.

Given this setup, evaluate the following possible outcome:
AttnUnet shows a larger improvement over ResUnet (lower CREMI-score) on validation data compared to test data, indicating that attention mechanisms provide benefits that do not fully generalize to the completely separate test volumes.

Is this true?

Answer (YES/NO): YES